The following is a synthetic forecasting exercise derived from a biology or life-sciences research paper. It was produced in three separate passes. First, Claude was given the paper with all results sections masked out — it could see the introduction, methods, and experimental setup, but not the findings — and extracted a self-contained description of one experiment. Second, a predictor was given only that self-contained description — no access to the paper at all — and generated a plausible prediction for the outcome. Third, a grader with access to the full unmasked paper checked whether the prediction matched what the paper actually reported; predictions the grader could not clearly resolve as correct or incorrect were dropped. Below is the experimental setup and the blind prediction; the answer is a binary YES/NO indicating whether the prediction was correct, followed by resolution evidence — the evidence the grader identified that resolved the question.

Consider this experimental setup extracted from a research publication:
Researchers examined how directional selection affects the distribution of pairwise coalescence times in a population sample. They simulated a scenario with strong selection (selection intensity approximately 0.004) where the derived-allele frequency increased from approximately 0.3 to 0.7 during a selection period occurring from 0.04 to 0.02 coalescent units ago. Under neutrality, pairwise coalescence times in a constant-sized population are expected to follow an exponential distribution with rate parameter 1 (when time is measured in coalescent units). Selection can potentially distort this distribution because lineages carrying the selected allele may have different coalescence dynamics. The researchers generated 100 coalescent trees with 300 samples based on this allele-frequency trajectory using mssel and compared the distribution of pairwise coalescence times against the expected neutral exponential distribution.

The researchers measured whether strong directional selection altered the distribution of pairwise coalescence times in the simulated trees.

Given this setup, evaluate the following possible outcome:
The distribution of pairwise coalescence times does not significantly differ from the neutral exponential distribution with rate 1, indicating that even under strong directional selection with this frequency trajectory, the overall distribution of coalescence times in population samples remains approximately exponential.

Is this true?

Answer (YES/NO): NO